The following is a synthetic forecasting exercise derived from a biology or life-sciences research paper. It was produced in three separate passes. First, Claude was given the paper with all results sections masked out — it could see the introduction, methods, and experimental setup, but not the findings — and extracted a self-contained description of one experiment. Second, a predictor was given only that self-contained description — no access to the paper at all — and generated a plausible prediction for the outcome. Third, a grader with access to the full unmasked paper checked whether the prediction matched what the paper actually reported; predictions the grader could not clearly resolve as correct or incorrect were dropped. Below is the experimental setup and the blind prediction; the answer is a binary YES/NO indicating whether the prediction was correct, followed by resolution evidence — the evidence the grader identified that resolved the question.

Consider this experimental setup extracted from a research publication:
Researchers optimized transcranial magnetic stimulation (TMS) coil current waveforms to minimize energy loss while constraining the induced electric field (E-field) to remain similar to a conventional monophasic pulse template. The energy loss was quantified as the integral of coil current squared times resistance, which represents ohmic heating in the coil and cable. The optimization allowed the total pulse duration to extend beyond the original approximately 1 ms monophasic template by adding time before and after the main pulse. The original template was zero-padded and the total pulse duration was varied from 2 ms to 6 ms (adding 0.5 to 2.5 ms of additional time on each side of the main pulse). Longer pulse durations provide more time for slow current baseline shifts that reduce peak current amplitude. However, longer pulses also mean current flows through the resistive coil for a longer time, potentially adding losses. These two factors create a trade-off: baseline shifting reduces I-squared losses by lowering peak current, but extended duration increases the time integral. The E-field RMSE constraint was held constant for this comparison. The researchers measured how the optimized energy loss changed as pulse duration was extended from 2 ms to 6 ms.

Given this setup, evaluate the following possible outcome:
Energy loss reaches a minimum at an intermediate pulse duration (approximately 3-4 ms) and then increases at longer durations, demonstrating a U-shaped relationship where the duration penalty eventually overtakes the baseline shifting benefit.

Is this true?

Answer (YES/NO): NO